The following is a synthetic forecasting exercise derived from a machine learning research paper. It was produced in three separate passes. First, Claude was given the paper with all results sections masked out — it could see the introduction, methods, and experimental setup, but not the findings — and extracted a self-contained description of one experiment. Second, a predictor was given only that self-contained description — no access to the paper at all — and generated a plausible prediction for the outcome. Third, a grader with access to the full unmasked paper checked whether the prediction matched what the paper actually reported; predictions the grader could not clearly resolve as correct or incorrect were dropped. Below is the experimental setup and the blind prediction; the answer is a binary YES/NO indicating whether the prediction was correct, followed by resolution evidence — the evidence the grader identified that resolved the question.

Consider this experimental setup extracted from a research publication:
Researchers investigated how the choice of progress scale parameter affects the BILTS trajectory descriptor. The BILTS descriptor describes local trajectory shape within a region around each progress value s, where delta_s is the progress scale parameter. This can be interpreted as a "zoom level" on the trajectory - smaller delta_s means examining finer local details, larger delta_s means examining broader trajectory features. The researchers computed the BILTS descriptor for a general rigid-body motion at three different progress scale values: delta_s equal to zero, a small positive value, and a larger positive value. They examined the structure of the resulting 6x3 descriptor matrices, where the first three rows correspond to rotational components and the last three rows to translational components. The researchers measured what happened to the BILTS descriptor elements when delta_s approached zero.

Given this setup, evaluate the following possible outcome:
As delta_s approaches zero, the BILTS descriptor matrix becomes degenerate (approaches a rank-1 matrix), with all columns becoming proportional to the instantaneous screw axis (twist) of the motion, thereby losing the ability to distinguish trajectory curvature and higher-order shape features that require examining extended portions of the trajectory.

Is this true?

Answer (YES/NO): YES